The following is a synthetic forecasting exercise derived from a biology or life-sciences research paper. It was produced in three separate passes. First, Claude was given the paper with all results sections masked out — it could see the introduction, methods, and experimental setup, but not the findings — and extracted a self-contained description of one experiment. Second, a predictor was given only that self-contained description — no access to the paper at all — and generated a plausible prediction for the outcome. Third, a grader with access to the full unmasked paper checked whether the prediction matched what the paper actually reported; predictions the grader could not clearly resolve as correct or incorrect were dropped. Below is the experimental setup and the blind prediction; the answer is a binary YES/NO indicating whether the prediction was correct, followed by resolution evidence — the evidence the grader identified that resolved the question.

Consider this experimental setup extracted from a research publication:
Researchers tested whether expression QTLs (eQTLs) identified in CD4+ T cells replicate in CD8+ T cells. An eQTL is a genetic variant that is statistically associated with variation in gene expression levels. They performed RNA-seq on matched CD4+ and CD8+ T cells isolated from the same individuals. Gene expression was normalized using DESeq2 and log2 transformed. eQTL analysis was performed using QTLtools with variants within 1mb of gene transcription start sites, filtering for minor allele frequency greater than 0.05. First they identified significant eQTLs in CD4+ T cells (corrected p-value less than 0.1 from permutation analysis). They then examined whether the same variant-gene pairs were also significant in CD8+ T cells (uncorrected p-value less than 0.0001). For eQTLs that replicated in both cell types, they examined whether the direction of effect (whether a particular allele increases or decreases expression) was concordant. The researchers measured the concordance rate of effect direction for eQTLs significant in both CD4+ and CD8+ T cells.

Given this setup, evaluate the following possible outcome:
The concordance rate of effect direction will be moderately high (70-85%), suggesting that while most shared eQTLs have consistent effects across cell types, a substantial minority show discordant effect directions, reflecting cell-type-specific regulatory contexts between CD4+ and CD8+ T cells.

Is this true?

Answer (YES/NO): NO